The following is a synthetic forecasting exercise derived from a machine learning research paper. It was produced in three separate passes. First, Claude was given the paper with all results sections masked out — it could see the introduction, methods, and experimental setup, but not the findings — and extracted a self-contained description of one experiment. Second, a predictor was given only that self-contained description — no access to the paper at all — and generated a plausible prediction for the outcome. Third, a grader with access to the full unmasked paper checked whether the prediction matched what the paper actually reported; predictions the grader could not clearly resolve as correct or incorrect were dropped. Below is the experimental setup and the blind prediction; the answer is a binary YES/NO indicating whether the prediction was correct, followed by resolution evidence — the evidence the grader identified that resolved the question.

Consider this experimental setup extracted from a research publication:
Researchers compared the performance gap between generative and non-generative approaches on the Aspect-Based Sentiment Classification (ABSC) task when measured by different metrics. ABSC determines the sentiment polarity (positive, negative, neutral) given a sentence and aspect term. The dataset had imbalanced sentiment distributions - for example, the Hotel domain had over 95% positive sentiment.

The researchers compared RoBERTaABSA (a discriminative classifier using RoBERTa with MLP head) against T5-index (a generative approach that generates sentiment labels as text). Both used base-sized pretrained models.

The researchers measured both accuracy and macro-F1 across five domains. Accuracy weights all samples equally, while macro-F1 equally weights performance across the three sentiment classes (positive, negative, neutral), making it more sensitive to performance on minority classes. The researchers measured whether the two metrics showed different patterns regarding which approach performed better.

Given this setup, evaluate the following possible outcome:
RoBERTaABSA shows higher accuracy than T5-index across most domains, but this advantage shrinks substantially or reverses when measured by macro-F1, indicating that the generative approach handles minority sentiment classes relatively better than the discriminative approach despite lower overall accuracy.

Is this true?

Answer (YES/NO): NO